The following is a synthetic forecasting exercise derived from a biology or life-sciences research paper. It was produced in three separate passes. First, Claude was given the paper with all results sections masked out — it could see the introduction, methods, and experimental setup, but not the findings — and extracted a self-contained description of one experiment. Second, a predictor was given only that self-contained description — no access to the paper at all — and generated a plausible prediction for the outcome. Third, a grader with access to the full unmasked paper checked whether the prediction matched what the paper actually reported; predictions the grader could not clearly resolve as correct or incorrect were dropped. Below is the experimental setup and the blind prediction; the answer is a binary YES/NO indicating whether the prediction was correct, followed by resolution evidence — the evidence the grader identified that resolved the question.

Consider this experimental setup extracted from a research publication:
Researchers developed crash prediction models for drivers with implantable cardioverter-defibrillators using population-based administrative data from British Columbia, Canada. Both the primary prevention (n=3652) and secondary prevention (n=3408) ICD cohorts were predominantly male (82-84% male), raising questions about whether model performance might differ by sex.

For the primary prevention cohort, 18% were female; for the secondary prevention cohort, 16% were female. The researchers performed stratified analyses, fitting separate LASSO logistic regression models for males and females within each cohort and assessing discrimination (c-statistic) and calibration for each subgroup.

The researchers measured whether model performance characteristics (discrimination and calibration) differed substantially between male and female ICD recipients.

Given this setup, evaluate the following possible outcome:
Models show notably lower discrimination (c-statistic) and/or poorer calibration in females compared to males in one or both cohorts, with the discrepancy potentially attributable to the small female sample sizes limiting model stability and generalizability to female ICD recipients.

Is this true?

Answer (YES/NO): NO